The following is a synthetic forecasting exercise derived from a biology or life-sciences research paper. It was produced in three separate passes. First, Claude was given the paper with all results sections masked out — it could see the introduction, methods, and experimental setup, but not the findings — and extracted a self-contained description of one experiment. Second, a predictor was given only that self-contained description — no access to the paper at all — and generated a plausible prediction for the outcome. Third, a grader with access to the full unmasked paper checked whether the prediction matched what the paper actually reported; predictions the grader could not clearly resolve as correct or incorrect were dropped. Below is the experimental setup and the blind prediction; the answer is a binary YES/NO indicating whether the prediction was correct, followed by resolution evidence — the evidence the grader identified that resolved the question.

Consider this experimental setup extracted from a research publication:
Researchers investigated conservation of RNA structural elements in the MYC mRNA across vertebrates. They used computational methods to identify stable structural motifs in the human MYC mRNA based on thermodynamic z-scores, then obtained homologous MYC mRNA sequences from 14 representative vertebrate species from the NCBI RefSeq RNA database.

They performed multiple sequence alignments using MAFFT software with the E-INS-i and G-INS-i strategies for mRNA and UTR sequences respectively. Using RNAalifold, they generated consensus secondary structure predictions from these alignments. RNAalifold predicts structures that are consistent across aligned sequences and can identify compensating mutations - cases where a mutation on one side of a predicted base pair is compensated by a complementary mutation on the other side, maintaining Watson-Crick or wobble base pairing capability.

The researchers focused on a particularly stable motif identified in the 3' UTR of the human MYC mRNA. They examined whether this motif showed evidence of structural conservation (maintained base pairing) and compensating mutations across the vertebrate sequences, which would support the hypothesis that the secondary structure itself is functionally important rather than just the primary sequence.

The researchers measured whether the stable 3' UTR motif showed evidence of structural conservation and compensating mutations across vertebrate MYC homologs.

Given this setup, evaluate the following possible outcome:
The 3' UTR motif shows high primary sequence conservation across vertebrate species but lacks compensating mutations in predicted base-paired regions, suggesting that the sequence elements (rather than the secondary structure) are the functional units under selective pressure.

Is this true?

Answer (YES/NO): NO